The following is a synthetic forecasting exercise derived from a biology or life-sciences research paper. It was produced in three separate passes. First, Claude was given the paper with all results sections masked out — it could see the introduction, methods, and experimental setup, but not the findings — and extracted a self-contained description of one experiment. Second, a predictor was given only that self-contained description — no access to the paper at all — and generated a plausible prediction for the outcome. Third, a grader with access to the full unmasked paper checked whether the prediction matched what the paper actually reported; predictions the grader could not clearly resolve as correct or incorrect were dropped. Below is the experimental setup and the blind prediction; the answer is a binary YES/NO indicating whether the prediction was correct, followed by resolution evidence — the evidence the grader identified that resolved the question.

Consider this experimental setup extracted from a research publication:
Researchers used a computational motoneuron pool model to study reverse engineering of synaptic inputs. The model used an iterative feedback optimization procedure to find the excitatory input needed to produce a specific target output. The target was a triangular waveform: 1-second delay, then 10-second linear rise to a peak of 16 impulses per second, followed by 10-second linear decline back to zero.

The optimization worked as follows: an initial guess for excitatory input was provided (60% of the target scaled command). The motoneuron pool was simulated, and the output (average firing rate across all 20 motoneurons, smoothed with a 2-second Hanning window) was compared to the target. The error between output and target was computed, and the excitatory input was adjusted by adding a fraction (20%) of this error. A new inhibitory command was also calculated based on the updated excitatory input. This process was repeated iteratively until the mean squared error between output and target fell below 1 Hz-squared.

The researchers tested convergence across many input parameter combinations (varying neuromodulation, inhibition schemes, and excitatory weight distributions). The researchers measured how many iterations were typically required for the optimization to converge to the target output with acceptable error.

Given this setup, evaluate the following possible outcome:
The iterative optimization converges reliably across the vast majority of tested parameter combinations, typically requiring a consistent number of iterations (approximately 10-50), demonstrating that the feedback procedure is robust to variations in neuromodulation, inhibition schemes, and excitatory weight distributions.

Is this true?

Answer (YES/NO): NO